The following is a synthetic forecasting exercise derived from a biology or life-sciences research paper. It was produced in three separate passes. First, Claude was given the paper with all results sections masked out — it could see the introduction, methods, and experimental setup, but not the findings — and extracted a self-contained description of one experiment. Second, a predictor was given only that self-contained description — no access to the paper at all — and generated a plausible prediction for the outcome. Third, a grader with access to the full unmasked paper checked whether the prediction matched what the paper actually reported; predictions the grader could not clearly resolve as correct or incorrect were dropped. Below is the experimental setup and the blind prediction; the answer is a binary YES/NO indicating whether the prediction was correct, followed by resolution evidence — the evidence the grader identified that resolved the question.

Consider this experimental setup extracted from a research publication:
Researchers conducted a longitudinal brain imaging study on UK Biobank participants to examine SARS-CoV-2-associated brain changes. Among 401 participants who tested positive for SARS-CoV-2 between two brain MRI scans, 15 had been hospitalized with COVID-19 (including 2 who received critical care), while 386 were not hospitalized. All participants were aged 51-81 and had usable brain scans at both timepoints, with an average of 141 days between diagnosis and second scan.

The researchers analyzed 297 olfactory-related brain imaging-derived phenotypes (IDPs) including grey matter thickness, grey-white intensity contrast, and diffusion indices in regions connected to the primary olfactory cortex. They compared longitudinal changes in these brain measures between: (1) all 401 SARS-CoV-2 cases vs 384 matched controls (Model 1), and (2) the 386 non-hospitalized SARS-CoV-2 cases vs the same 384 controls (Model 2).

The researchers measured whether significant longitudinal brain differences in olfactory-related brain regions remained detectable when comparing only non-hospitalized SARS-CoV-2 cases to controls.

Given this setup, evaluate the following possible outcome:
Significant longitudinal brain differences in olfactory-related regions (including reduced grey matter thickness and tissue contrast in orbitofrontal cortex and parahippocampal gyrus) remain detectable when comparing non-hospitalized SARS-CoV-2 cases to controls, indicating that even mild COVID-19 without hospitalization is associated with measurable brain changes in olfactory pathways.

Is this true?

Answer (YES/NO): YES